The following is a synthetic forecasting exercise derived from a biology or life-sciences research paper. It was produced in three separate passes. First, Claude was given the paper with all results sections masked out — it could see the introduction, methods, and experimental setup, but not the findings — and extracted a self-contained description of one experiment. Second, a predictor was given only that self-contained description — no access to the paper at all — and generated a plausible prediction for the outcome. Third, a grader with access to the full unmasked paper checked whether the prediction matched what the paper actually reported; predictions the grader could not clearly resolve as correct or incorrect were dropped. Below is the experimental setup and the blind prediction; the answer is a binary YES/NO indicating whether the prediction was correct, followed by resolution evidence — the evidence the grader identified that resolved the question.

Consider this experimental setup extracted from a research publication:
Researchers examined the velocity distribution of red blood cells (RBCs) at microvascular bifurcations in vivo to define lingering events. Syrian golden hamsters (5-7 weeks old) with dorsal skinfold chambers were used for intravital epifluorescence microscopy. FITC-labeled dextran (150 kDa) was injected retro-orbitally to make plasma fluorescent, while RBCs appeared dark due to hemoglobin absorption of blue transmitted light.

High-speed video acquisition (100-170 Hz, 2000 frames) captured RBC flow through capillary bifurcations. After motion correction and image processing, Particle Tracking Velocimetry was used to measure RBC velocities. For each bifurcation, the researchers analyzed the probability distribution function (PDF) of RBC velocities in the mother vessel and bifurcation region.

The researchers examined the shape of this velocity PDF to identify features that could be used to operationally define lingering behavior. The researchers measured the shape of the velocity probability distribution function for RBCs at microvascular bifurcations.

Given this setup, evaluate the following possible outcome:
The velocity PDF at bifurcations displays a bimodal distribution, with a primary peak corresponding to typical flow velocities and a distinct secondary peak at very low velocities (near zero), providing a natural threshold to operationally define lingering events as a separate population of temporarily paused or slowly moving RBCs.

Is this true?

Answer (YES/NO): YES